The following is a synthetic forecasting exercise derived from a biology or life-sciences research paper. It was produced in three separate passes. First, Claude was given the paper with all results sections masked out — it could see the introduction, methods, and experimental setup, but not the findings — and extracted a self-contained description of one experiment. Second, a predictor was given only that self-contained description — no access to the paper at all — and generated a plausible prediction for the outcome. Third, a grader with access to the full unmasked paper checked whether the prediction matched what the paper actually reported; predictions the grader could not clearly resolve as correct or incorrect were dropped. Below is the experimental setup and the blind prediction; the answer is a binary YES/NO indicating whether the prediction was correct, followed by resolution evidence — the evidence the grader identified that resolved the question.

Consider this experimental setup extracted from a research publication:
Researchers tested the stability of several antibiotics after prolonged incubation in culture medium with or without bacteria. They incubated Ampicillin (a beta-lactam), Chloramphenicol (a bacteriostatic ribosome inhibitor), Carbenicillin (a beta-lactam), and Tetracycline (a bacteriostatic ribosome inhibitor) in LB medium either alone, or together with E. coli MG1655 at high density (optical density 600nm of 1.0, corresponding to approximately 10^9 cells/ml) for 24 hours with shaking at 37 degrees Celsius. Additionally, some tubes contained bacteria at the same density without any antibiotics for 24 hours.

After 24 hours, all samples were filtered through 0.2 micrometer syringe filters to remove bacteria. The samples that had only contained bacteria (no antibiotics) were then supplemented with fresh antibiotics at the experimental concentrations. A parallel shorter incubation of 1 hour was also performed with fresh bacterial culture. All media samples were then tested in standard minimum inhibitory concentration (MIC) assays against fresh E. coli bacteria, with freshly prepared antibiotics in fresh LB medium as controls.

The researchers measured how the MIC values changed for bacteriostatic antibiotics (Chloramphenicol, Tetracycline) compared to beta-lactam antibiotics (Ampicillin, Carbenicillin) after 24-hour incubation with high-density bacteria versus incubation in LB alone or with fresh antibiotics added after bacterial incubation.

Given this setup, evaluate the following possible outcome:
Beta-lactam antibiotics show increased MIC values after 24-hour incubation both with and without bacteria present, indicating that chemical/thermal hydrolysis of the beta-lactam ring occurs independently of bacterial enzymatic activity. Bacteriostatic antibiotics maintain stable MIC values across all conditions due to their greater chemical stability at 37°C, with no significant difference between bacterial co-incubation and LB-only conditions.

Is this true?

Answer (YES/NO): NO